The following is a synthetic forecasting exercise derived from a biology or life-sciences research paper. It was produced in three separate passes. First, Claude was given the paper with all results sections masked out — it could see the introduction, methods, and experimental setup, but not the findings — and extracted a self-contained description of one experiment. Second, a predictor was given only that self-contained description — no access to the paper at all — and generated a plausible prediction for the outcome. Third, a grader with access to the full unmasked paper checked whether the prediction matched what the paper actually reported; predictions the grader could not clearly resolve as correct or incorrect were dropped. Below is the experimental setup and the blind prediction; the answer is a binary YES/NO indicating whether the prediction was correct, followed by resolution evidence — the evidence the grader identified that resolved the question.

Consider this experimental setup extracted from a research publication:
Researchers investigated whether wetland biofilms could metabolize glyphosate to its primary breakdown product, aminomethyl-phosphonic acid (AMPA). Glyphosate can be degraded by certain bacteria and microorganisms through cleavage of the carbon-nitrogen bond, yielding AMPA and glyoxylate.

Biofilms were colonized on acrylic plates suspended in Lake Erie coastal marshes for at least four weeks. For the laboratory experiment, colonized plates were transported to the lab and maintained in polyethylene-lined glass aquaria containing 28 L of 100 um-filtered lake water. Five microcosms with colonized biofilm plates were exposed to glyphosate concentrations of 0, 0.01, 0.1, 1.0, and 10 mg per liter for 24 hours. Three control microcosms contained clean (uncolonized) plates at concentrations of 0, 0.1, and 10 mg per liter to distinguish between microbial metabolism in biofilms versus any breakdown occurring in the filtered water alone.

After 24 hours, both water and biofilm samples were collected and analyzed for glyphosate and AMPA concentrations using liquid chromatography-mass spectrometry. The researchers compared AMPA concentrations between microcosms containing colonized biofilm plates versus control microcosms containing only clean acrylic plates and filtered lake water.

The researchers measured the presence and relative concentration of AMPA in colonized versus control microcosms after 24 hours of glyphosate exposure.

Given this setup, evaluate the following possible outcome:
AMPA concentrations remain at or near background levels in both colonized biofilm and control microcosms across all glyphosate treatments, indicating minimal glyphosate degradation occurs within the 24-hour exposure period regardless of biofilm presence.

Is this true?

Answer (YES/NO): NO